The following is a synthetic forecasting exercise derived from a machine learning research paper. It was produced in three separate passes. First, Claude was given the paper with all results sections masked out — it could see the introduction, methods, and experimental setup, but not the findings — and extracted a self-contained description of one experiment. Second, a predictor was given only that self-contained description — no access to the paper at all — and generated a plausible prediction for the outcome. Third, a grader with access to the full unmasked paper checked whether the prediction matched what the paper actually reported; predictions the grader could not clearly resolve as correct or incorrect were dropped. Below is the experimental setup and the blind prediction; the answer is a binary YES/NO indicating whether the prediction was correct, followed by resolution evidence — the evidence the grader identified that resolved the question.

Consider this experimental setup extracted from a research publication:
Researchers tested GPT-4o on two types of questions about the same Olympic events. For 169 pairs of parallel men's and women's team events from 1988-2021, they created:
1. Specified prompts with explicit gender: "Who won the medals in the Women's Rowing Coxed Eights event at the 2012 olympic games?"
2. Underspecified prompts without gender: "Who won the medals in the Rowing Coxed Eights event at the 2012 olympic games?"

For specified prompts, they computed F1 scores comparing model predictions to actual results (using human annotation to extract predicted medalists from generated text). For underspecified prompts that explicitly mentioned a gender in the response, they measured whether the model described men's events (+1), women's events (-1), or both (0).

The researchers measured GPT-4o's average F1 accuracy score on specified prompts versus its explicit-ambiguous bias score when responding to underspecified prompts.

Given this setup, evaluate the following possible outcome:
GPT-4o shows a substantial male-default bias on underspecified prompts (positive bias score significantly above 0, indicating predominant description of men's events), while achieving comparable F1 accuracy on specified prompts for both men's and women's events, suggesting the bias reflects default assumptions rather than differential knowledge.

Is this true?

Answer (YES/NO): YES